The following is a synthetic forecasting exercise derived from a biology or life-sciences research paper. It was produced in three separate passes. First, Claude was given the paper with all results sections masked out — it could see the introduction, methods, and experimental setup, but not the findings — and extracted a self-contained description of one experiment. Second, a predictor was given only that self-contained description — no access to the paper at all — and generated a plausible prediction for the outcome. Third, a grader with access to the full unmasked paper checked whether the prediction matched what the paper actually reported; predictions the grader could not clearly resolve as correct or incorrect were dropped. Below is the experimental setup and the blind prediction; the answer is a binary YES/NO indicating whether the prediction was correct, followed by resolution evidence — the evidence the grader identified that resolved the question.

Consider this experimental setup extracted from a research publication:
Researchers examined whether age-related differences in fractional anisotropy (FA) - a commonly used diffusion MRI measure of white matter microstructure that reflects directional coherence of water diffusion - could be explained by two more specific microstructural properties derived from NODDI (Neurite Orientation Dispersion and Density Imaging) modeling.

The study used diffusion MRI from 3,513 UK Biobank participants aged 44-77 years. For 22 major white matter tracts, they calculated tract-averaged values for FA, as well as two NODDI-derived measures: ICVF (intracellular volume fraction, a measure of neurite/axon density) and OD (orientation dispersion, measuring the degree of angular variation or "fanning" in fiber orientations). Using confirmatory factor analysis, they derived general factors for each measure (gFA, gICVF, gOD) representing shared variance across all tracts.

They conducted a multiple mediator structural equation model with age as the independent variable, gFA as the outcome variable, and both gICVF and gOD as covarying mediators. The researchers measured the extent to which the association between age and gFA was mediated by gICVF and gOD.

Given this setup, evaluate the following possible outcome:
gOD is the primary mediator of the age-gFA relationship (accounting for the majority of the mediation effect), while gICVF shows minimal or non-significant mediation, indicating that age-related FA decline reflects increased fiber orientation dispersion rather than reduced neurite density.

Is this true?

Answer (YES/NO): NO